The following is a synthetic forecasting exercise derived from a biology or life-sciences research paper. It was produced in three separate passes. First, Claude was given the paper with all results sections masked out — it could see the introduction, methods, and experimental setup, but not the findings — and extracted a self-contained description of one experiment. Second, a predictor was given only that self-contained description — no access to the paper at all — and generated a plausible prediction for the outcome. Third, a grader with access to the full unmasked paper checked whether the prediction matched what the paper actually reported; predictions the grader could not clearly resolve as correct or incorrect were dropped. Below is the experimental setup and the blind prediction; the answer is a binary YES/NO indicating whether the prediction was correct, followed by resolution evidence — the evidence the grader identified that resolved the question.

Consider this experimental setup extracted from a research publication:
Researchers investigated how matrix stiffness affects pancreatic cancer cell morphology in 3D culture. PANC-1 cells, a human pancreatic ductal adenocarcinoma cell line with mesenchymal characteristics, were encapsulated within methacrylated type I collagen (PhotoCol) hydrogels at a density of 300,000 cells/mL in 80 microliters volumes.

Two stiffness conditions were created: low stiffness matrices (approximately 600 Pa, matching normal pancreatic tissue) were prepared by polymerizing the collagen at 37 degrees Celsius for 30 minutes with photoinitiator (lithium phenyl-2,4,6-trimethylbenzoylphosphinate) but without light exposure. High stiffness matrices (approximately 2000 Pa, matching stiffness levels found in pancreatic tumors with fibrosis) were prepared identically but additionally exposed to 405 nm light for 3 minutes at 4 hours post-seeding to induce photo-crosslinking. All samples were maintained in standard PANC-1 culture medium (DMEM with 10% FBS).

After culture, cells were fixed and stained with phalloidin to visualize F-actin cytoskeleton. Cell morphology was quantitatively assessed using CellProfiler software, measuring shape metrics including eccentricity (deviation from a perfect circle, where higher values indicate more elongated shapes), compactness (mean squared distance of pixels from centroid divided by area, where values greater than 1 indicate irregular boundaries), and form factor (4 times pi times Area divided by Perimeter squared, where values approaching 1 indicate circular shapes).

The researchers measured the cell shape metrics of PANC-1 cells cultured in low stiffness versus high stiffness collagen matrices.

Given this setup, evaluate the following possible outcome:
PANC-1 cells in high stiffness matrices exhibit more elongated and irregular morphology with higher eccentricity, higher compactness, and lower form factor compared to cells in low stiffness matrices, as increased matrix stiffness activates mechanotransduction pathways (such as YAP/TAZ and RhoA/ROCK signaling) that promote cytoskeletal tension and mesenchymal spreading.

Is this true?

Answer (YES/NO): NO